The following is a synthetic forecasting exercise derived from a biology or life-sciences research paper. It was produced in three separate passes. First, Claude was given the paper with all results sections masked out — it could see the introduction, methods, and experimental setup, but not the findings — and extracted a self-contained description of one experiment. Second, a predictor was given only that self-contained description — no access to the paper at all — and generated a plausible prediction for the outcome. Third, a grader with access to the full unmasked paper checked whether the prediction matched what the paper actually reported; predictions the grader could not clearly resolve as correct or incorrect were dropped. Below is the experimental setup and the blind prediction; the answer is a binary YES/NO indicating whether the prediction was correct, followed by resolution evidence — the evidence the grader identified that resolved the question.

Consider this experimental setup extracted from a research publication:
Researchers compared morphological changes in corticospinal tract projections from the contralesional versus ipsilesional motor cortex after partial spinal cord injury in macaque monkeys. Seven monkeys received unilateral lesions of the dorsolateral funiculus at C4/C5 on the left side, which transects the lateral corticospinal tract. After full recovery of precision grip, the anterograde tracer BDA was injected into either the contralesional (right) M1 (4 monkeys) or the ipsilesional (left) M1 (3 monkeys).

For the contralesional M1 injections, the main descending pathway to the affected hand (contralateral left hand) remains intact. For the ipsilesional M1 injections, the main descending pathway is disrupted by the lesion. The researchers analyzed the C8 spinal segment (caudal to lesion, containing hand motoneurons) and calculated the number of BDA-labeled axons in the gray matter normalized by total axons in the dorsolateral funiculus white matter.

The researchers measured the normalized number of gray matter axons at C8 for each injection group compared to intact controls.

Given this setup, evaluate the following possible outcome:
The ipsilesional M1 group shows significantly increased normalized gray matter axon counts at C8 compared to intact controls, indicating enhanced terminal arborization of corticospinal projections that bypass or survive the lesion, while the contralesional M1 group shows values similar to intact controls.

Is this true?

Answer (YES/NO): NO